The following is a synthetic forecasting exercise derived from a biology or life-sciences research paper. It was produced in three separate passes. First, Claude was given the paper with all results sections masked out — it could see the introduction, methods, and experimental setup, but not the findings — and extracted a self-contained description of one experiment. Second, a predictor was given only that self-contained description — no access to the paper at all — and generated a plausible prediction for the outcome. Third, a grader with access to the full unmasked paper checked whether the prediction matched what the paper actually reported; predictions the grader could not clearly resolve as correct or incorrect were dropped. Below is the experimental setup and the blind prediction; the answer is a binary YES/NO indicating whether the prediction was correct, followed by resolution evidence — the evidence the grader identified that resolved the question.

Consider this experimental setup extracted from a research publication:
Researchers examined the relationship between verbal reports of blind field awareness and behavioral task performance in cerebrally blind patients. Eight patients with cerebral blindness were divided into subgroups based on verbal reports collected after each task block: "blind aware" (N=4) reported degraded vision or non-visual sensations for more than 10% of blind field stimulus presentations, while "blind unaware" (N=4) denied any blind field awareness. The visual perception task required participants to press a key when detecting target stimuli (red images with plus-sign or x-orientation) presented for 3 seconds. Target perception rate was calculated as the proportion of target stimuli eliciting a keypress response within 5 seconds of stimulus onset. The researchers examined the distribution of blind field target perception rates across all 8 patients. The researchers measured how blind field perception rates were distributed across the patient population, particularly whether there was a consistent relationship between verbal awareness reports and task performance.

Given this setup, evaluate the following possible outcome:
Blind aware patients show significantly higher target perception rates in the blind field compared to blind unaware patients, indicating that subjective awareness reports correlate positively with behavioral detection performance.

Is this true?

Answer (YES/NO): NO